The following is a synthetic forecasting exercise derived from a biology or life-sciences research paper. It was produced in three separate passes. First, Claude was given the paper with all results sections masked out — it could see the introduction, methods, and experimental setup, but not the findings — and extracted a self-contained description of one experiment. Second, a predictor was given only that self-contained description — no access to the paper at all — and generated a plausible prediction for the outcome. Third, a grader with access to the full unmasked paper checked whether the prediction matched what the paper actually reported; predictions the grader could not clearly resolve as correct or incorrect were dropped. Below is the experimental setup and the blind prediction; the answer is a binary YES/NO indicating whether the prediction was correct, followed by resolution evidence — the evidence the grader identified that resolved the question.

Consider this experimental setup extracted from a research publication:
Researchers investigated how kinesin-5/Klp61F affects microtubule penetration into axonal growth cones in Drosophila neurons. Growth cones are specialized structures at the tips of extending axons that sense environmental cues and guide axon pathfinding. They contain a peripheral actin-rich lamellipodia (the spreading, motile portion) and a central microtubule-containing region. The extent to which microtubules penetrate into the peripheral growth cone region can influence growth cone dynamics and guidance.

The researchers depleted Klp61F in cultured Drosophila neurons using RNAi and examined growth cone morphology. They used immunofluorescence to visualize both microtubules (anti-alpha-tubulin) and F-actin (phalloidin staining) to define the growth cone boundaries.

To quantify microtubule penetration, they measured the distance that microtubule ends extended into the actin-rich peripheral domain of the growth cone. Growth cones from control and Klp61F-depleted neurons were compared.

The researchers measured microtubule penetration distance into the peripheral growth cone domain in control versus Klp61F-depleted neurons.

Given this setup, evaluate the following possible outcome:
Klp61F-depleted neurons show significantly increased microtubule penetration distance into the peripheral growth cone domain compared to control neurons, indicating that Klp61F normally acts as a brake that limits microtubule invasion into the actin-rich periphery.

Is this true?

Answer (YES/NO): YES